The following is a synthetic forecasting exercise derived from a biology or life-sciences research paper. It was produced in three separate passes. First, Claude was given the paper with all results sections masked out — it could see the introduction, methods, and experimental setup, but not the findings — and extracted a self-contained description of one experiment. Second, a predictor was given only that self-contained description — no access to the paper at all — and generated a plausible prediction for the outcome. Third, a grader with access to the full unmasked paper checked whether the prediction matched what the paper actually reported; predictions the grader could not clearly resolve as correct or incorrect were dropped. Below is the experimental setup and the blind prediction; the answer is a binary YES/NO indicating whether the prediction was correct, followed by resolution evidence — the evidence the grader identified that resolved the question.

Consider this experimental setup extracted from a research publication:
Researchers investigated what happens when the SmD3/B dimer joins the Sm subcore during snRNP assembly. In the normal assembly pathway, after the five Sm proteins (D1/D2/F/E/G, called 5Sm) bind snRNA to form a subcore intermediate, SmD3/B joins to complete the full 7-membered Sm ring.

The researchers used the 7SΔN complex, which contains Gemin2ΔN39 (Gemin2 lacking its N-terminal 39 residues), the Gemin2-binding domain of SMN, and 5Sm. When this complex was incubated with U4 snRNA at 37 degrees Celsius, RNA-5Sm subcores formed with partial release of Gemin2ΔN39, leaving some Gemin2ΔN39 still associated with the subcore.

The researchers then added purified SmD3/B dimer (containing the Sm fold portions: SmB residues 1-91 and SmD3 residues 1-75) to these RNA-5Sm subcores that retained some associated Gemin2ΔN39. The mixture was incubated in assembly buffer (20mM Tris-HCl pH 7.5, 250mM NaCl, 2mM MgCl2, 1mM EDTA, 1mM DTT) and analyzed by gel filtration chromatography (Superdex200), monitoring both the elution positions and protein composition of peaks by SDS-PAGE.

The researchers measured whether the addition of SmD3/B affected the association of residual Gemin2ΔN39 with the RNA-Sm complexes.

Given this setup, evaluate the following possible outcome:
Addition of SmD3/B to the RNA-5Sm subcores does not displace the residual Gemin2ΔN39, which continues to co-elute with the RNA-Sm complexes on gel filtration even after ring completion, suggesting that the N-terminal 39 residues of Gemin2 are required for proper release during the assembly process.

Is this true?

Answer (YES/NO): NO